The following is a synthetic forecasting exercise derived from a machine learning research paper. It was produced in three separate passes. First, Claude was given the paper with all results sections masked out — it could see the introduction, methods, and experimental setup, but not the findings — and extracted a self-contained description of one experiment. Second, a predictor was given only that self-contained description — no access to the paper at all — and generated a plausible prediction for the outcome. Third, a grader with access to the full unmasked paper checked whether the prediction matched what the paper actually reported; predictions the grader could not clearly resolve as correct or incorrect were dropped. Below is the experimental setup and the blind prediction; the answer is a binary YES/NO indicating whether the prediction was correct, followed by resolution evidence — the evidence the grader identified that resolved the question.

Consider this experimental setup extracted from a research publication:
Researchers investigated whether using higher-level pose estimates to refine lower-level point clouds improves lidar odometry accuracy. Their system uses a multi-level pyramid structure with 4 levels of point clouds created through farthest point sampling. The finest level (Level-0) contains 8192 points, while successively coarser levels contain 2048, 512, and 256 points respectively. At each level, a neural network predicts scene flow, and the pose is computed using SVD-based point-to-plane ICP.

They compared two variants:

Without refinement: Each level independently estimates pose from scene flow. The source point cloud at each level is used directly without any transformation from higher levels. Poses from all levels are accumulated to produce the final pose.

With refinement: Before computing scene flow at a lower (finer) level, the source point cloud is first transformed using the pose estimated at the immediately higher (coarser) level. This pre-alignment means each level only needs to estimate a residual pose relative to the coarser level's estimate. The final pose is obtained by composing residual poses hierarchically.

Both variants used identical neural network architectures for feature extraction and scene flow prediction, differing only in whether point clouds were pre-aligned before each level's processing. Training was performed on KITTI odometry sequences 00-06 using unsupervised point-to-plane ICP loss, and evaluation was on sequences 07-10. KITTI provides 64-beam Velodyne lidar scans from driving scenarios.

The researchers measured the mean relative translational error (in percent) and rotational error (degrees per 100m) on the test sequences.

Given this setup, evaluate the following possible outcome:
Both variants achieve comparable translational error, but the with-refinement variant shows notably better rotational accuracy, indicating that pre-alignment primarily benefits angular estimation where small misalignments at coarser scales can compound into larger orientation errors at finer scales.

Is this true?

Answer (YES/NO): NO